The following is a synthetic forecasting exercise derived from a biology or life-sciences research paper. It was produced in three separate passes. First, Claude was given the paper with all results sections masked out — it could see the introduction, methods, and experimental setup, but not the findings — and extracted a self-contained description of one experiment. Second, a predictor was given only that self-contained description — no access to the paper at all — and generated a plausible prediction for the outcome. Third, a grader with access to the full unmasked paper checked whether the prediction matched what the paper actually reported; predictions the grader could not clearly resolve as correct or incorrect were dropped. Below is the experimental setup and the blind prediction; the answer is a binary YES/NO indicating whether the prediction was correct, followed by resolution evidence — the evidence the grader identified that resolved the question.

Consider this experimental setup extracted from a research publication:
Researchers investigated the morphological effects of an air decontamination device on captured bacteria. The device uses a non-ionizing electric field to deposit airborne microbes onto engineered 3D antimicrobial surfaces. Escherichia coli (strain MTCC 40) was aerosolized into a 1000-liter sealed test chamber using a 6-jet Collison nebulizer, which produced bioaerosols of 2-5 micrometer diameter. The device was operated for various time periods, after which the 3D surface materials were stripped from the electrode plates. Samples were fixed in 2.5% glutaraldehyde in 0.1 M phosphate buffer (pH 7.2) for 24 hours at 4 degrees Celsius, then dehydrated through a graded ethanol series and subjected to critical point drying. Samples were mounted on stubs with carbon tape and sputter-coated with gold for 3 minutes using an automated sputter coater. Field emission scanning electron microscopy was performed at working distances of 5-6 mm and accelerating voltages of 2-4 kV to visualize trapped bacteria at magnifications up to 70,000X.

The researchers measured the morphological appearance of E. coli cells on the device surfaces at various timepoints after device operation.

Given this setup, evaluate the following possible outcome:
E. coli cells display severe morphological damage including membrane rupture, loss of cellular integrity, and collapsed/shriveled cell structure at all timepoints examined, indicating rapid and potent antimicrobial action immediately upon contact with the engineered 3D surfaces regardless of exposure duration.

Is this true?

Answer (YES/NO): NO